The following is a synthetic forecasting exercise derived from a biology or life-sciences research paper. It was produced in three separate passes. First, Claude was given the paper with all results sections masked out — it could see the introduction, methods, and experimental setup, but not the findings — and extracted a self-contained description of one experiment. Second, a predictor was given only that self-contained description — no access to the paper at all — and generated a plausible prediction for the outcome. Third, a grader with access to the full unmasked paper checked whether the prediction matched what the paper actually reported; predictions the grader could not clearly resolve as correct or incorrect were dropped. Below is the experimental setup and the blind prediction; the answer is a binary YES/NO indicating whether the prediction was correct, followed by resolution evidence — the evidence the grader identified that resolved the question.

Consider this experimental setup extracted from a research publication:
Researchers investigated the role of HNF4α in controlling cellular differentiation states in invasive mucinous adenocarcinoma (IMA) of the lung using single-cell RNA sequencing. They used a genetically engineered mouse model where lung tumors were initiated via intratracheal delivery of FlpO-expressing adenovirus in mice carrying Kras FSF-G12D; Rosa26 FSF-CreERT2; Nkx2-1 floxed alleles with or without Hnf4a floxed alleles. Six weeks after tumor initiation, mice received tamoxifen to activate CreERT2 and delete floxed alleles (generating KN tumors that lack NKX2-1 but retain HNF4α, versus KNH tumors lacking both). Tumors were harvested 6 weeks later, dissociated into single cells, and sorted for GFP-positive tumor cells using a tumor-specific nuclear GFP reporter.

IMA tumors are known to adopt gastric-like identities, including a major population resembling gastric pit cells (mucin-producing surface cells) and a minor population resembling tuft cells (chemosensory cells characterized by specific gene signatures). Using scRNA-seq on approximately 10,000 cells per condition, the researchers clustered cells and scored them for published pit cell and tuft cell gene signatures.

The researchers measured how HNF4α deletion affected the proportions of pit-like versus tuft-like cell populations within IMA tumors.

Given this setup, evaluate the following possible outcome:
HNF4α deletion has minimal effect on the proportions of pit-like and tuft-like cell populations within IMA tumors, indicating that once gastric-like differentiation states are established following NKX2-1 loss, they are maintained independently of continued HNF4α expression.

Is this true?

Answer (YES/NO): NO